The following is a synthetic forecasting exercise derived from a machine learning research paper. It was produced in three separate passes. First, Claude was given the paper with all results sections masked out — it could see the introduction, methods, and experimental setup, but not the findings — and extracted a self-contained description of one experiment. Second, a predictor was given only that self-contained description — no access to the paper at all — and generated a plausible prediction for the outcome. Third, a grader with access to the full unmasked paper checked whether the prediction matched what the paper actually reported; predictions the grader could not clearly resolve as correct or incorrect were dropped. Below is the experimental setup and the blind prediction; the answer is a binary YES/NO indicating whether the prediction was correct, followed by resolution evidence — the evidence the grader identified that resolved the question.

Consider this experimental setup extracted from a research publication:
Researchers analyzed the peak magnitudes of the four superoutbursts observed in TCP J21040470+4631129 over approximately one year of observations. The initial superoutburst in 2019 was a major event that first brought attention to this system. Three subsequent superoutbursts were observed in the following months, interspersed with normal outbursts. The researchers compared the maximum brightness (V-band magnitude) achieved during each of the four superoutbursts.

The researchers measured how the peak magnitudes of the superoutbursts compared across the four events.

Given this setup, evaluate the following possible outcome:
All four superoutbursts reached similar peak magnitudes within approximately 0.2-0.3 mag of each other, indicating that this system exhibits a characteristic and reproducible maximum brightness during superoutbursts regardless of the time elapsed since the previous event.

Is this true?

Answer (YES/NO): NO